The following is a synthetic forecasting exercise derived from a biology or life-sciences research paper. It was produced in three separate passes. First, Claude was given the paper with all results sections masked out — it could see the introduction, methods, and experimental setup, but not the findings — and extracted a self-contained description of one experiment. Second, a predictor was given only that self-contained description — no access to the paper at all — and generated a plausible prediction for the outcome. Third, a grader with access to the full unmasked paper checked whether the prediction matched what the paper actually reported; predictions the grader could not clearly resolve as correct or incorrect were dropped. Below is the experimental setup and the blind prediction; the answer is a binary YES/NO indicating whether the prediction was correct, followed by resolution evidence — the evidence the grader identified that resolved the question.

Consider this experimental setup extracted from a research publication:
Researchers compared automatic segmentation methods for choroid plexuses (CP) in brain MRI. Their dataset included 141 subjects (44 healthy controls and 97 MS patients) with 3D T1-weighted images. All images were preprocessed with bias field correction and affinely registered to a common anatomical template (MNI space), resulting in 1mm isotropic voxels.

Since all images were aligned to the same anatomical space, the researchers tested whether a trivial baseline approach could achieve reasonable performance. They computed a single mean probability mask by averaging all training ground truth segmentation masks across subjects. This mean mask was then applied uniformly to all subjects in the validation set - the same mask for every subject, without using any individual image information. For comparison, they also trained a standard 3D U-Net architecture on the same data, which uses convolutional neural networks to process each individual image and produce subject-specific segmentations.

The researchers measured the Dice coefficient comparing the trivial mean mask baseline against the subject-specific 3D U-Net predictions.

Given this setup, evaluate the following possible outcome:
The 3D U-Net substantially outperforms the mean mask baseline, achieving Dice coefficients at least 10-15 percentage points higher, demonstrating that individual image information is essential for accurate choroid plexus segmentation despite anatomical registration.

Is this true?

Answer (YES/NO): YES